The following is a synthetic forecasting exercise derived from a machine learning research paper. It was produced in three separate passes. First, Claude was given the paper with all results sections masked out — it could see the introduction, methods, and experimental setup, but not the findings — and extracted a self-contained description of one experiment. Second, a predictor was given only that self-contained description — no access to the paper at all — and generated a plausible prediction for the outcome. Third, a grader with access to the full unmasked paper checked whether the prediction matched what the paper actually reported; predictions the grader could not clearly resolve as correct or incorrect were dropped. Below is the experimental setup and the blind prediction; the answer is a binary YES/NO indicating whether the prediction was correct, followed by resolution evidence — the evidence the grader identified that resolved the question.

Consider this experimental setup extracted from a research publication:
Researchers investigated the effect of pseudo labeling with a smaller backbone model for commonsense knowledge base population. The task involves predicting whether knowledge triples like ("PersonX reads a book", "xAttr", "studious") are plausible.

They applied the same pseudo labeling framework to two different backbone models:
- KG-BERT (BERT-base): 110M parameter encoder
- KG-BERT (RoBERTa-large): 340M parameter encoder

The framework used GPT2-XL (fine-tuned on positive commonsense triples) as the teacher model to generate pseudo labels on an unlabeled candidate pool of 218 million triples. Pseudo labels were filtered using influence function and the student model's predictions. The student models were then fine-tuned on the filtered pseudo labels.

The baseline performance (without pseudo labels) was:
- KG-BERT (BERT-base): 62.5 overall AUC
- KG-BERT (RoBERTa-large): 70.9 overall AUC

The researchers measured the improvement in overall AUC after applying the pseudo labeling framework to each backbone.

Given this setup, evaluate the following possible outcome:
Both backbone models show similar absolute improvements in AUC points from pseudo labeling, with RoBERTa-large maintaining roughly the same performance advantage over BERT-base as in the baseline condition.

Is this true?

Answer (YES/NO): NO